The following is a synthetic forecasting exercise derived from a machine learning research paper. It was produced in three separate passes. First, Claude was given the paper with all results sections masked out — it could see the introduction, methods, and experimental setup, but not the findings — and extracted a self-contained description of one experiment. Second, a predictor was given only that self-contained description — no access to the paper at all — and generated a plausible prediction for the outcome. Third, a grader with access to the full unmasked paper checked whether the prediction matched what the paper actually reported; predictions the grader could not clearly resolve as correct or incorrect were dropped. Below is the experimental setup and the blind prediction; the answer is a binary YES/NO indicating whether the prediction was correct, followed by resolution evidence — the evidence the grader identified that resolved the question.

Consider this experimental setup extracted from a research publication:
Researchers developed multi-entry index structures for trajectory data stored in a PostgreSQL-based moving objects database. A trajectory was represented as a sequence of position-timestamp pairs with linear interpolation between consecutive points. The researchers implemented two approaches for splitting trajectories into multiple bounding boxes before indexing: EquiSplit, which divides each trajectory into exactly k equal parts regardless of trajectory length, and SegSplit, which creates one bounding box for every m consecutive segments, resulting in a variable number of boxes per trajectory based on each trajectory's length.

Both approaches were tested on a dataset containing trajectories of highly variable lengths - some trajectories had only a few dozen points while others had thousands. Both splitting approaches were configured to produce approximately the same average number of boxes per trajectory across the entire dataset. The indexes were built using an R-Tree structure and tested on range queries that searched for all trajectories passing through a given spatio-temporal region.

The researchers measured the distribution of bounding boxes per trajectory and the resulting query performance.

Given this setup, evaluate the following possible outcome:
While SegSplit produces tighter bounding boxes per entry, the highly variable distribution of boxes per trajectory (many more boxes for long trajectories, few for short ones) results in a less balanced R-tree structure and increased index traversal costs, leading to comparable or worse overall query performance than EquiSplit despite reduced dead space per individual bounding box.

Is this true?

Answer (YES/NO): NO